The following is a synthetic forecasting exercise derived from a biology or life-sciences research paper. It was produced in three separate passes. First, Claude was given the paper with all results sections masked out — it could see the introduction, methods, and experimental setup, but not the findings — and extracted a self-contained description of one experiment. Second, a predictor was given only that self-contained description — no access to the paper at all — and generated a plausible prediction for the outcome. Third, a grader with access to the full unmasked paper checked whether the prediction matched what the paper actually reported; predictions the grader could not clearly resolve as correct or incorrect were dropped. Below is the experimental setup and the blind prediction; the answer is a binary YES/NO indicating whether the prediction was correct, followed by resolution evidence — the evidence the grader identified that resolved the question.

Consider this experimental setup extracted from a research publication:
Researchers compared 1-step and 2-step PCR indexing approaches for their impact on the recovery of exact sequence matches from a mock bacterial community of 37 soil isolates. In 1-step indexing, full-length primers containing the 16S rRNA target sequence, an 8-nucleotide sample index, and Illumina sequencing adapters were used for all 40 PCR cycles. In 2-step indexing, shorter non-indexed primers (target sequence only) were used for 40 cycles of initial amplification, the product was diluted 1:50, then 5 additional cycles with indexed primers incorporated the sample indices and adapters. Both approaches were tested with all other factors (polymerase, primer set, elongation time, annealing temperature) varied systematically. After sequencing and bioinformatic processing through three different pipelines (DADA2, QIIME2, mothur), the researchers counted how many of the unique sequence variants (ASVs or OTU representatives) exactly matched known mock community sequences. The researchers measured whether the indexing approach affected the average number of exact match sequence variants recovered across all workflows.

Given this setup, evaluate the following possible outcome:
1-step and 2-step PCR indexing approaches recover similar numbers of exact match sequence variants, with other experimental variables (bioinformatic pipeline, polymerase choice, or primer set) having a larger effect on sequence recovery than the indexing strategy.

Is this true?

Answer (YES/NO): NO